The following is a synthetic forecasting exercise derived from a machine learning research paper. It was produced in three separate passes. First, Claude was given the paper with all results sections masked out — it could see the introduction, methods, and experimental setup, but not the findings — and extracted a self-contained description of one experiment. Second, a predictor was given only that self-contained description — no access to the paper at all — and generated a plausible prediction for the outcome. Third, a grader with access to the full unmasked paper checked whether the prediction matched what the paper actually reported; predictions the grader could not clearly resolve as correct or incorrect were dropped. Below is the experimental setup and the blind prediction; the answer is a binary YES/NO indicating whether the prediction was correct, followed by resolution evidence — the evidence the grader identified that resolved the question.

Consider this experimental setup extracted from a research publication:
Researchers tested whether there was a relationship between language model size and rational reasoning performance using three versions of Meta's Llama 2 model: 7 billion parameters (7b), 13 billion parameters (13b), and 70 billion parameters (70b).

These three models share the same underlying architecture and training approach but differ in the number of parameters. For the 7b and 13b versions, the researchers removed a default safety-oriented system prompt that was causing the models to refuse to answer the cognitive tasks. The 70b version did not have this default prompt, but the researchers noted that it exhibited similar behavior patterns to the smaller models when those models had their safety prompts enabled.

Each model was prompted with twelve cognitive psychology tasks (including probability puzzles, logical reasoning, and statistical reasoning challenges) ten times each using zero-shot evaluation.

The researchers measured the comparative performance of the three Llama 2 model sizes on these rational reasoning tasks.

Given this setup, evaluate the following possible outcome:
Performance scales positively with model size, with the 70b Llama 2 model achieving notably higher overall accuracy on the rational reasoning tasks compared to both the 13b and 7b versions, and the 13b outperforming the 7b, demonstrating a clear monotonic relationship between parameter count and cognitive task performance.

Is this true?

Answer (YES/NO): NO